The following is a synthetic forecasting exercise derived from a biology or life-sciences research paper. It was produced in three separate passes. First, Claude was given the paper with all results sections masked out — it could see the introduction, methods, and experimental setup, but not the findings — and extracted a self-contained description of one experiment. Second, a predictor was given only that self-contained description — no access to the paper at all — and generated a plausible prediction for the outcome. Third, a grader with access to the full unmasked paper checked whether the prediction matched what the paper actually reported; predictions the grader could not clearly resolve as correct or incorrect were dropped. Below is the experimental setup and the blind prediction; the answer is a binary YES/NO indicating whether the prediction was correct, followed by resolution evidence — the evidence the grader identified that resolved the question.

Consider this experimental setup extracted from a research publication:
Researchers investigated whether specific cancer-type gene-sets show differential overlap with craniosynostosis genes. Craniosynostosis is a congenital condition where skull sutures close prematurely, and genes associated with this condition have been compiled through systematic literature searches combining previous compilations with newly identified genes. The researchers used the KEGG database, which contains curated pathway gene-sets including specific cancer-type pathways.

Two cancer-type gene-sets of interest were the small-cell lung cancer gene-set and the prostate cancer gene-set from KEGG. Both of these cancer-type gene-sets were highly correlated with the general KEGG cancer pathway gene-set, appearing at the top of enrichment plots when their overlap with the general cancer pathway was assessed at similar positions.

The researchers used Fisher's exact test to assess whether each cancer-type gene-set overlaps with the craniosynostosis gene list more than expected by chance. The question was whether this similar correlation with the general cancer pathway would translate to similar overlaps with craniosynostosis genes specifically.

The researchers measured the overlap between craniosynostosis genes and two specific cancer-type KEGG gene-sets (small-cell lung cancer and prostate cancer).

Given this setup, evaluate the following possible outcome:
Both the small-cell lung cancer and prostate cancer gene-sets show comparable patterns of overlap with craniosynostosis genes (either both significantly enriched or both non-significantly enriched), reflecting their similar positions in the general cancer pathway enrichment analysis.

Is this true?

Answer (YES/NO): NO